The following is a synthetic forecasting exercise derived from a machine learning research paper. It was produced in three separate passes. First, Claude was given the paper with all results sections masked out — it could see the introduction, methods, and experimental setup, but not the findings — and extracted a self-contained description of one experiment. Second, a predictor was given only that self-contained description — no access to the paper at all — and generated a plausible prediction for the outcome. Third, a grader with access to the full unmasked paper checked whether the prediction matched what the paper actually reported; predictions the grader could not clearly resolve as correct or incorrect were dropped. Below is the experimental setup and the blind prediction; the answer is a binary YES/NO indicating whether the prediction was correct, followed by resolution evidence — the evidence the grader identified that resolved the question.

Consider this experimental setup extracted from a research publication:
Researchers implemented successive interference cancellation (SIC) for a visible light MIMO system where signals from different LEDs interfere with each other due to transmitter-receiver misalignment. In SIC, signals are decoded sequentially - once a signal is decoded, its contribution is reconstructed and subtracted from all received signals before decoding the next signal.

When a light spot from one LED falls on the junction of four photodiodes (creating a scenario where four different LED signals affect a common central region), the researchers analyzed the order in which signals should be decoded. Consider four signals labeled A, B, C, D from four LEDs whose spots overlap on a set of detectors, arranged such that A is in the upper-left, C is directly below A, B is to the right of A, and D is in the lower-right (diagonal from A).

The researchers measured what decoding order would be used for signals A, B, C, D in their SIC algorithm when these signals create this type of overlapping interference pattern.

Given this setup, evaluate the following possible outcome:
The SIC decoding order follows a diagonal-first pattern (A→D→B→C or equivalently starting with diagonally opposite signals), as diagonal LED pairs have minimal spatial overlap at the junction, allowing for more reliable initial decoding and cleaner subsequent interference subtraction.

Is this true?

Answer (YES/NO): NO